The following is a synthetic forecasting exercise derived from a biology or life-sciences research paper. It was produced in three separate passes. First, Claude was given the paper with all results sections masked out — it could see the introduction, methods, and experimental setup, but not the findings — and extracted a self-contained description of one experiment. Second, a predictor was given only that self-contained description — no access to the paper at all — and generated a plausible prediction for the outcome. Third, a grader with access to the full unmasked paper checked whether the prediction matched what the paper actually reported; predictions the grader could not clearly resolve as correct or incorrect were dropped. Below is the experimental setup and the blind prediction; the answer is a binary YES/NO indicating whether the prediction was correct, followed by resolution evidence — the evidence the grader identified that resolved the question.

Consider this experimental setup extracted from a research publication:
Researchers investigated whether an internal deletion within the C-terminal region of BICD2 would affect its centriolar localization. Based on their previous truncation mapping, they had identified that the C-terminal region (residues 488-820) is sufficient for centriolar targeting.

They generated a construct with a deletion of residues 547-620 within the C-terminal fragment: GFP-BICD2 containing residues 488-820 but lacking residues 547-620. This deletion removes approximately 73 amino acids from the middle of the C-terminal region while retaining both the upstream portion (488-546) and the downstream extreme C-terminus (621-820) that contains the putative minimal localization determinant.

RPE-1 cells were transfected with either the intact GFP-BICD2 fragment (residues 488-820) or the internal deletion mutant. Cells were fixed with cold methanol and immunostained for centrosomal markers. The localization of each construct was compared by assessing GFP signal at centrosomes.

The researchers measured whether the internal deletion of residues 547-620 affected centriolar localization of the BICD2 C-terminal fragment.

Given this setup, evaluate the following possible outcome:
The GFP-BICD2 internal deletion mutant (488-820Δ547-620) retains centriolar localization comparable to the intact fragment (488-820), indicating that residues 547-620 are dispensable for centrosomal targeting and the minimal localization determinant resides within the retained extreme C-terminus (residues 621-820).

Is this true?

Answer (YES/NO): YES